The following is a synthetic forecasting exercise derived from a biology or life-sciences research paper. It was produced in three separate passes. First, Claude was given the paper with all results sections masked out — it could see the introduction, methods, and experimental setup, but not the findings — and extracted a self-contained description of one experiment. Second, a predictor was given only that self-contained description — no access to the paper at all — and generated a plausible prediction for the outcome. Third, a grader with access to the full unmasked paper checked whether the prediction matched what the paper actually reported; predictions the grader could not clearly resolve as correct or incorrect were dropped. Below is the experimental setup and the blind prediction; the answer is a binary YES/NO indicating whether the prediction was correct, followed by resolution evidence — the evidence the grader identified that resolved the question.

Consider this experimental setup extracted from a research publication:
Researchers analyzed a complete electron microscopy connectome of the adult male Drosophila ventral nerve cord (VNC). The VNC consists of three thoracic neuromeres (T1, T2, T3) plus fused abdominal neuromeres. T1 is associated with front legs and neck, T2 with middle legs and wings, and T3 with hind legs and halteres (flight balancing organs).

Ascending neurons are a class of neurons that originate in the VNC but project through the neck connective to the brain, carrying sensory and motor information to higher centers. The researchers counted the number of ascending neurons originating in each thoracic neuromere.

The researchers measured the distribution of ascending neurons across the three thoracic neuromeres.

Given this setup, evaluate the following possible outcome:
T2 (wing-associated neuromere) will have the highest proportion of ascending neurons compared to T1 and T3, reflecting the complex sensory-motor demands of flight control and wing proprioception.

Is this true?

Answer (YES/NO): NO